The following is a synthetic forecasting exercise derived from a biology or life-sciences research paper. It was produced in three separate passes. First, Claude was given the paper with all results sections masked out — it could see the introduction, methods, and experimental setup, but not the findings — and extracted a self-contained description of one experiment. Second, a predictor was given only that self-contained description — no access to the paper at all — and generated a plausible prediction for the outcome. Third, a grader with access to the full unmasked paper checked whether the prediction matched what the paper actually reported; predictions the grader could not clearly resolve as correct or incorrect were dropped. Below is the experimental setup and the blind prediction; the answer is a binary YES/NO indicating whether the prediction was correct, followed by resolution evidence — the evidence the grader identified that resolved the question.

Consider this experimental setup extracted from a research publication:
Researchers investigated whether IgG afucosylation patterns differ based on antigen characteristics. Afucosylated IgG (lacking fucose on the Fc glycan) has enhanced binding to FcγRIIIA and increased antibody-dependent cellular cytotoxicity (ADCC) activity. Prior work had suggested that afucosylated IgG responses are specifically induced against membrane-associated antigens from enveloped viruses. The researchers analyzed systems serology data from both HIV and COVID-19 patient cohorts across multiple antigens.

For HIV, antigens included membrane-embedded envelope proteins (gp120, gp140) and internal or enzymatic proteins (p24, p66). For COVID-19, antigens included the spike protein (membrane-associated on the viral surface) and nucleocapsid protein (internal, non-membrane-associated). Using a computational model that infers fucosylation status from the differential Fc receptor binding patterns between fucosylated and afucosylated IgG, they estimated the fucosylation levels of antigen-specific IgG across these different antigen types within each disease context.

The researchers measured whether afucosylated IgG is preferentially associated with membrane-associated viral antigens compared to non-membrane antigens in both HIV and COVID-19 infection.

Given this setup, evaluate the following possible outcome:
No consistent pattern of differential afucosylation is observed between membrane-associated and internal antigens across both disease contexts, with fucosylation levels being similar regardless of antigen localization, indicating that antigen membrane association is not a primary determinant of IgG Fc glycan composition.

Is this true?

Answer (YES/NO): NO